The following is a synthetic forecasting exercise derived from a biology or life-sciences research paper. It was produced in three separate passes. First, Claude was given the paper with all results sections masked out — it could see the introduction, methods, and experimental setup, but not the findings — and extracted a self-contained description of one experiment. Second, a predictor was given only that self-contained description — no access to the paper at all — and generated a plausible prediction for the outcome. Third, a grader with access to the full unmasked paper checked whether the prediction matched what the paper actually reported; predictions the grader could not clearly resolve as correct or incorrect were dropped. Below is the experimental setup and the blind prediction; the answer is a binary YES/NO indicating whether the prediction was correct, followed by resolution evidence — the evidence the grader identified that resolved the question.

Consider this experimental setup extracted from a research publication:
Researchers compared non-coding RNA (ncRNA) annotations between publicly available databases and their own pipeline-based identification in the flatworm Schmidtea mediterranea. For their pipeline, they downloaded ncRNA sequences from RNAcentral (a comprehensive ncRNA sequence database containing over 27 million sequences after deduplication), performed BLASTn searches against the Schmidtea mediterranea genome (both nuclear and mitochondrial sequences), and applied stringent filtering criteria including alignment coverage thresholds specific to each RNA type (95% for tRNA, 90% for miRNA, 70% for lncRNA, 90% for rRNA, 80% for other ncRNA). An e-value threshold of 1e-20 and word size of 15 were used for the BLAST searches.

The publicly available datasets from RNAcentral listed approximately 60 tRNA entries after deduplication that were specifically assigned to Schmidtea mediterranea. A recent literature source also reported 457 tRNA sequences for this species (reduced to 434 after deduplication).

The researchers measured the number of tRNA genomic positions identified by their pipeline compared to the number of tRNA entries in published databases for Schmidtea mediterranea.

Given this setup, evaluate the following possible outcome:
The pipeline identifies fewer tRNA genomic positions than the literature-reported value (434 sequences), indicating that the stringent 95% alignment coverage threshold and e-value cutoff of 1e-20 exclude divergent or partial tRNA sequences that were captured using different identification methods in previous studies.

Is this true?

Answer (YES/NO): NO